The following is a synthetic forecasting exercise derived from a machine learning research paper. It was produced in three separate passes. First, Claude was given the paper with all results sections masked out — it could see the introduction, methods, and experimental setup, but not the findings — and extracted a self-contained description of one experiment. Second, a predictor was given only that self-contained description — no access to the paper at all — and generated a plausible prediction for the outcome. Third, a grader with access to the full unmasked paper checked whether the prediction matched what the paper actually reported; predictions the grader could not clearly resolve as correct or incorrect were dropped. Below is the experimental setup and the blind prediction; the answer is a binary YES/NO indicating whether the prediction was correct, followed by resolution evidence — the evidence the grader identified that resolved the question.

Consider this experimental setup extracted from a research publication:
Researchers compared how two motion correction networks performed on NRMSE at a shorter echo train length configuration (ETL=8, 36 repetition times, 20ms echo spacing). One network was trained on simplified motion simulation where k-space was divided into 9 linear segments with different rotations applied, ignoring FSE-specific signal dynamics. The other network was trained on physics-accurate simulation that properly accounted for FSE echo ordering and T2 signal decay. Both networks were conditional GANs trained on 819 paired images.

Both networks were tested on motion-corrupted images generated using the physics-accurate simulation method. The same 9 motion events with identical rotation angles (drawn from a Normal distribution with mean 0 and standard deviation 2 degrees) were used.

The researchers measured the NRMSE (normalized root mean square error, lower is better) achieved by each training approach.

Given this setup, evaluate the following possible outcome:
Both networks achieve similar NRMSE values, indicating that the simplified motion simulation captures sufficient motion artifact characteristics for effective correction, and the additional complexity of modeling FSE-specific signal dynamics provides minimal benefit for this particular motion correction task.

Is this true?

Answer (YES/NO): YES